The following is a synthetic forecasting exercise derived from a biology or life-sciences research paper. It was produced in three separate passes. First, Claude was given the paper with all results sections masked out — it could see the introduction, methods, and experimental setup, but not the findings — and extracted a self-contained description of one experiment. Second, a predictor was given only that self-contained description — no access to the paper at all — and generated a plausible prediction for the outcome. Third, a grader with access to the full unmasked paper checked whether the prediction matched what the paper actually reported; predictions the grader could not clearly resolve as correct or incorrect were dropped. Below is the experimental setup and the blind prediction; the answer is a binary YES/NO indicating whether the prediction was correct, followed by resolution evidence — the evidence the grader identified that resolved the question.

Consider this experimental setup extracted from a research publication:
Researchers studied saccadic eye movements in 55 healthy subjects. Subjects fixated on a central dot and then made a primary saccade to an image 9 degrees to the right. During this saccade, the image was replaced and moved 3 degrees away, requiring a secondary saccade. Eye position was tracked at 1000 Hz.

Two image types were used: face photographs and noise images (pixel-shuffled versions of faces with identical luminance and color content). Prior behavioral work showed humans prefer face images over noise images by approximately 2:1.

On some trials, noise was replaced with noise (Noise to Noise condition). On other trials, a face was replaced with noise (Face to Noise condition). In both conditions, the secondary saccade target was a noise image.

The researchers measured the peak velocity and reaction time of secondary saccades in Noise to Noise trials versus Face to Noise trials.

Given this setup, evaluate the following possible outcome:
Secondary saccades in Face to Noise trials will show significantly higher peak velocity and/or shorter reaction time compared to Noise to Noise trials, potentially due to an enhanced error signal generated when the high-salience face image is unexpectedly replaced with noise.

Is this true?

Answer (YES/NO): NO